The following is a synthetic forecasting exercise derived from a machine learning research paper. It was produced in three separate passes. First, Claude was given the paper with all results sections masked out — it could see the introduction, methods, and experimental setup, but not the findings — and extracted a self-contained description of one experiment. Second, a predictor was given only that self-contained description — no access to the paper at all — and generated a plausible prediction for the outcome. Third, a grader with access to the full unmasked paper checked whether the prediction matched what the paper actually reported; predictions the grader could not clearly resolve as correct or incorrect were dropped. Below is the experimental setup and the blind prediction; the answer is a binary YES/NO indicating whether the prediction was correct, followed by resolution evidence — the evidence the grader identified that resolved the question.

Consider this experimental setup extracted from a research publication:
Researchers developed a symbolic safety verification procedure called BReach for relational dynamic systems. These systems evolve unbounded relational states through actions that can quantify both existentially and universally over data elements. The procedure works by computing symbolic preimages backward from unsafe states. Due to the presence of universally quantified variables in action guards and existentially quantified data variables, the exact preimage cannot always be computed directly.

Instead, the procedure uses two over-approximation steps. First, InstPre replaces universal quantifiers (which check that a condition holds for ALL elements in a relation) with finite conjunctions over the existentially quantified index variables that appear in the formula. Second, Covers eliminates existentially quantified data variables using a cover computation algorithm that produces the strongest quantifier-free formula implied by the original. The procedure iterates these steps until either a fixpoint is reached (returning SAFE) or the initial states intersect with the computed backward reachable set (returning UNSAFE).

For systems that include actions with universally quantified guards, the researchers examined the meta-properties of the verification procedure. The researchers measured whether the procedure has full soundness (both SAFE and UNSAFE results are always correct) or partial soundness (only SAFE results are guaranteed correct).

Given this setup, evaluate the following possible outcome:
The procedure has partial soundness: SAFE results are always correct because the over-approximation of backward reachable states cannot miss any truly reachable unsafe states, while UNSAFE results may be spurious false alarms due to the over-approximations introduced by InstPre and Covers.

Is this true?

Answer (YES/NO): YES